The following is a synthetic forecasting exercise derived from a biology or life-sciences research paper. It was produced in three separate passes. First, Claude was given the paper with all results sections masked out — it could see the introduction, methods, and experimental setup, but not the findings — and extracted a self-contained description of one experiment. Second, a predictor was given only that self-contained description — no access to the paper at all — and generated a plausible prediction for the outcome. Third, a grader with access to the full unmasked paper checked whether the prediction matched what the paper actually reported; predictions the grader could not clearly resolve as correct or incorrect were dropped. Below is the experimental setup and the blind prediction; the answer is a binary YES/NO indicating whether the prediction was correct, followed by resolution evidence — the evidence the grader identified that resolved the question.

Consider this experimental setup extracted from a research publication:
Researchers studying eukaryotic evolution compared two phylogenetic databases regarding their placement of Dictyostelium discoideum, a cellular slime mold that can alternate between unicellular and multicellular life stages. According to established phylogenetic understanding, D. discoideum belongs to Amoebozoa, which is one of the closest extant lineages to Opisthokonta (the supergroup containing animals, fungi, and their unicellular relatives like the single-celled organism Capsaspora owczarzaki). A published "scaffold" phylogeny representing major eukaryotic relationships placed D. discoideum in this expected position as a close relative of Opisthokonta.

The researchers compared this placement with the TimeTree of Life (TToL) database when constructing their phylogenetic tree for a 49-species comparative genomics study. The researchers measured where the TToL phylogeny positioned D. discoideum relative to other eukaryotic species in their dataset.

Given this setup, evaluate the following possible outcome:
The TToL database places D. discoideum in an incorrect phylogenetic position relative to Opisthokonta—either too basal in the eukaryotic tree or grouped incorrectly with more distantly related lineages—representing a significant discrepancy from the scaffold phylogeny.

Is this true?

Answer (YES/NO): YES